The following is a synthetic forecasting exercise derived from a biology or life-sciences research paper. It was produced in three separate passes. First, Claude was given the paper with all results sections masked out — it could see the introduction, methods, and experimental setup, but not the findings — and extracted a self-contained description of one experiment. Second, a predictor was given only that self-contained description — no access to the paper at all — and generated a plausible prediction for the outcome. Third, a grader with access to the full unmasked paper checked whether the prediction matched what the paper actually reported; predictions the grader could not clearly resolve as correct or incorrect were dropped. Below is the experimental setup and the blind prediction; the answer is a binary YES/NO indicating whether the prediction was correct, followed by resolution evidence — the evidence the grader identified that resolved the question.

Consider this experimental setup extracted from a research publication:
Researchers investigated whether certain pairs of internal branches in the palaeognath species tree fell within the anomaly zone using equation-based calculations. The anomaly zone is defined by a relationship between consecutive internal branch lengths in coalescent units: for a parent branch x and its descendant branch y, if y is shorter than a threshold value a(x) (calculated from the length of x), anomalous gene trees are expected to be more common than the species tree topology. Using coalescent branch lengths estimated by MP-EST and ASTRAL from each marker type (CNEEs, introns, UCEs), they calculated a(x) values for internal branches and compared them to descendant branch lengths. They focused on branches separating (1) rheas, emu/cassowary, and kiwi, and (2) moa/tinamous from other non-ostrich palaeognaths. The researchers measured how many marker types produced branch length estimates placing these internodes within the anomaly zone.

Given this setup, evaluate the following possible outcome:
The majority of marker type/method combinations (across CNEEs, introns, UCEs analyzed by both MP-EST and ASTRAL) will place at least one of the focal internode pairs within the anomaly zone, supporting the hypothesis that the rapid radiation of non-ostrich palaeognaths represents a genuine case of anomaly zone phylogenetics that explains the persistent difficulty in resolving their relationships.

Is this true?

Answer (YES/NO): YES